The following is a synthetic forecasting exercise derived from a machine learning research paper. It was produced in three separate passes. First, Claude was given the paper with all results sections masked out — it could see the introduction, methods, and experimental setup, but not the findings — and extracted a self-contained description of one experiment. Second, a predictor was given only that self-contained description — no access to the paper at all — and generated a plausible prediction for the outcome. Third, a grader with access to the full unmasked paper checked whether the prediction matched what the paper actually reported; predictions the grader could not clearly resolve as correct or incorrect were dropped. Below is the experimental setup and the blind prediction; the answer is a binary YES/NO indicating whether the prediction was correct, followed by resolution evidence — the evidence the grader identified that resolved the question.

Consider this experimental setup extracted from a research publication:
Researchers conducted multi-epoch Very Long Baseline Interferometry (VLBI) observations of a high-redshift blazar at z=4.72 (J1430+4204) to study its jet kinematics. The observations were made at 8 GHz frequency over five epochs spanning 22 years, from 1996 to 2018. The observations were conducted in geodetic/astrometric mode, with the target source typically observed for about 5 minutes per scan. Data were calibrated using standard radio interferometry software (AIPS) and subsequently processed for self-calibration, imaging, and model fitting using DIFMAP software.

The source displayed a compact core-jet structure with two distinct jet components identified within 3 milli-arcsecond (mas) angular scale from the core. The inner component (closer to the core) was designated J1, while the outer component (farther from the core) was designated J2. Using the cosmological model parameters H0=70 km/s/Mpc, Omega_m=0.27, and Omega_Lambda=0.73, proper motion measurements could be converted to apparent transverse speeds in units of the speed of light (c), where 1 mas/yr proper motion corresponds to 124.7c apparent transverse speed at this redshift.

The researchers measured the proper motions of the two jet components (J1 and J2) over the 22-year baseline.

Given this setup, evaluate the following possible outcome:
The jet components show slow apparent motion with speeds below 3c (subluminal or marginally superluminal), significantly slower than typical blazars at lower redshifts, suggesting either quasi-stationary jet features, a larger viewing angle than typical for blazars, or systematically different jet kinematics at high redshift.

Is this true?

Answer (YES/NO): NO